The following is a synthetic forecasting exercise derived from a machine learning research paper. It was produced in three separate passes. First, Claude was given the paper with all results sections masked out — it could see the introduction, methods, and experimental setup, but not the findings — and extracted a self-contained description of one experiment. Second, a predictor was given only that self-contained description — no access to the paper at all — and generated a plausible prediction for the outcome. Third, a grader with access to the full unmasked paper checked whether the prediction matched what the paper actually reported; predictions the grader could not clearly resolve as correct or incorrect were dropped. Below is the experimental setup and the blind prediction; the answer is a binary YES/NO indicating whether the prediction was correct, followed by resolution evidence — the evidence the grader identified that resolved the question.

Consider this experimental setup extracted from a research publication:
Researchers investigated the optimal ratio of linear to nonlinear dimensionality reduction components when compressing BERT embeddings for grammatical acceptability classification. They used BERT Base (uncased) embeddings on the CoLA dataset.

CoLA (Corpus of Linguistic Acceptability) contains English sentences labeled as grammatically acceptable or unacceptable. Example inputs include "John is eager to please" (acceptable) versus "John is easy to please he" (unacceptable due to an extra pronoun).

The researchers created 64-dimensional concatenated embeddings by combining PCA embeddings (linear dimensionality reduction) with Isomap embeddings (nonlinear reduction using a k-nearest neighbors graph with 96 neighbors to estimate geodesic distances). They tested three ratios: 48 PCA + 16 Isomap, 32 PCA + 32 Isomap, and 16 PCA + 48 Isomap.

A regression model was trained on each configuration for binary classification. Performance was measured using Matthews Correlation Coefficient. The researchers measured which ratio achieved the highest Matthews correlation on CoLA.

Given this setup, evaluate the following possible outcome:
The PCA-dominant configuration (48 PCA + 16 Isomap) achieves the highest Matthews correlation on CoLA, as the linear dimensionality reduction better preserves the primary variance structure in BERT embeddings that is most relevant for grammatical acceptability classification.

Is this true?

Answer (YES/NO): YES